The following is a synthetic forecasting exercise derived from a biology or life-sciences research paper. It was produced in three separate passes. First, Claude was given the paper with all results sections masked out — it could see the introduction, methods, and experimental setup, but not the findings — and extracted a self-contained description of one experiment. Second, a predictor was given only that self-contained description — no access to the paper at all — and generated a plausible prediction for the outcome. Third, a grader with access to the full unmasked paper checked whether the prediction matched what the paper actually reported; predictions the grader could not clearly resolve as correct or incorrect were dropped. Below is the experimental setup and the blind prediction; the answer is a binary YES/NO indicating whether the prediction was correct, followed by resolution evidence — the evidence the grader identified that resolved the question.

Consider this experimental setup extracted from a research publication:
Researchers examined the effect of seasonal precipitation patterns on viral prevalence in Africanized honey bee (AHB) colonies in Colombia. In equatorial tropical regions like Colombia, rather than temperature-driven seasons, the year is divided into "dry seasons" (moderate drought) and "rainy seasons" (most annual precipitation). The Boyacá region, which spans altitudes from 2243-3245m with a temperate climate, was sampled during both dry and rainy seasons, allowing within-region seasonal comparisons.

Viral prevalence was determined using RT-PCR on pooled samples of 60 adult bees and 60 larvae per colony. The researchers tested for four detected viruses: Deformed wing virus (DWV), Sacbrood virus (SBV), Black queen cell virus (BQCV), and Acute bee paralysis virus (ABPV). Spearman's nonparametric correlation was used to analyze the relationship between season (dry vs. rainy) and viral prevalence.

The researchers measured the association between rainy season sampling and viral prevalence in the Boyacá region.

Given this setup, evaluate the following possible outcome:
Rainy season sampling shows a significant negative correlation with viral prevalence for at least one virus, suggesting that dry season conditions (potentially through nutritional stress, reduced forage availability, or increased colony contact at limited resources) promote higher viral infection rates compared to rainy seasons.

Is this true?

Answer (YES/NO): NO